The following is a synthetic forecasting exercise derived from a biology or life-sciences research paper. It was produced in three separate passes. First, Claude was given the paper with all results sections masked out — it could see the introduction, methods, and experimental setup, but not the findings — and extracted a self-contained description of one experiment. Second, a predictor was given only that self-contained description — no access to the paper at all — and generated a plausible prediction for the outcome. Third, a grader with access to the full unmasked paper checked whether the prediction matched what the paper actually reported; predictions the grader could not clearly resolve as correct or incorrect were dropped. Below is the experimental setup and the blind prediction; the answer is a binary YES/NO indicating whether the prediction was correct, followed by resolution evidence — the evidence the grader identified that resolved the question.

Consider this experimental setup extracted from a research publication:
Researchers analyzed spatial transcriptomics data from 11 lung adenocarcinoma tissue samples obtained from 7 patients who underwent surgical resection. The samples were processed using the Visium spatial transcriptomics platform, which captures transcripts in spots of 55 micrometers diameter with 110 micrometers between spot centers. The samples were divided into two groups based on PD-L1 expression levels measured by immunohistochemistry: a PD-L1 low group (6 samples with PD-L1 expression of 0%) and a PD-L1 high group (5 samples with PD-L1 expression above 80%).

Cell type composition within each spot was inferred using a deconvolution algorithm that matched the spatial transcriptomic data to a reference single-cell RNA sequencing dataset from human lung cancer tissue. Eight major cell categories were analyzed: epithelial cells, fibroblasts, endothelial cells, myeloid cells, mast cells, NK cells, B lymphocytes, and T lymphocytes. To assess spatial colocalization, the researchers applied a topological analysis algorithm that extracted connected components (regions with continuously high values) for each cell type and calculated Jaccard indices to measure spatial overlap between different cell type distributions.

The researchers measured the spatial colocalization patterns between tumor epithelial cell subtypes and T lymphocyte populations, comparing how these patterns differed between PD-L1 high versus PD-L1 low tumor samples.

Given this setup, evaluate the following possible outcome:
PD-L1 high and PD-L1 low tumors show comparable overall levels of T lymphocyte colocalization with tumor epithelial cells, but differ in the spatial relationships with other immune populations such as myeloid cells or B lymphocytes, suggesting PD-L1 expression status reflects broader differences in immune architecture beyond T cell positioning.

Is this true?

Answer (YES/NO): NO